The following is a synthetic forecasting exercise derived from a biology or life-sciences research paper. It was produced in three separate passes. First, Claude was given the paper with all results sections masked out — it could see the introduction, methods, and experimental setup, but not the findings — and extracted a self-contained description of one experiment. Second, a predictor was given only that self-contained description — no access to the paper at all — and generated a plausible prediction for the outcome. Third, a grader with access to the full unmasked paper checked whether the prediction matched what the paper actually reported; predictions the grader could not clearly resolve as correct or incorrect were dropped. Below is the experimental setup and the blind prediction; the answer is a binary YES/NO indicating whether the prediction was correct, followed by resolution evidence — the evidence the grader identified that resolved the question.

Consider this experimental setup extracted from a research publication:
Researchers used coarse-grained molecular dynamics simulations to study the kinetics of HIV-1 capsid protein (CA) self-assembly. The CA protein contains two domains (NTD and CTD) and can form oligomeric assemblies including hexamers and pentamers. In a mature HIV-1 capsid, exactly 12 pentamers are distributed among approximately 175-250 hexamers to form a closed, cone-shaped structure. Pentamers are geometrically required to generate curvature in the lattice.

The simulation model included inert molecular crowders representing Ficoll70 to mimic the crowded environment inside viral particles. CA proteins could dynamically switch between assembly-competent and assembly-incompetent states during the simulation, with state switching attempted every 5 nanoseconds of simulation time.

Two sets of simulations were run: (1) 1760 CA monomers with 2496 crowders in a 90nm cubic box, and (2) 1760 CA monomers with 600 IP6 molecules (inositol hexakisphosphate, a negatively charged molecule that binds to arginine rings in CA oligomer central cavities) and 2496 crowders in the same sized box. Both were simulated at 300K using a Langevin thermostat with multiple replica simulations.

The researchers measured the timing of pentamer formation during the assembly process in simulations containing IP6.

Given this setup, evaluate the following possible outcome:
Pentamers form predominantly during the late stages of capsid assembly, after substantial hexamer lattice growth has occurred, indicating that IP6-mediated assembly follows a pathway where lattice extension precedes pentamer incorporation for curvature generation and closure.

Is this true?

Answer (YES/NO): NO